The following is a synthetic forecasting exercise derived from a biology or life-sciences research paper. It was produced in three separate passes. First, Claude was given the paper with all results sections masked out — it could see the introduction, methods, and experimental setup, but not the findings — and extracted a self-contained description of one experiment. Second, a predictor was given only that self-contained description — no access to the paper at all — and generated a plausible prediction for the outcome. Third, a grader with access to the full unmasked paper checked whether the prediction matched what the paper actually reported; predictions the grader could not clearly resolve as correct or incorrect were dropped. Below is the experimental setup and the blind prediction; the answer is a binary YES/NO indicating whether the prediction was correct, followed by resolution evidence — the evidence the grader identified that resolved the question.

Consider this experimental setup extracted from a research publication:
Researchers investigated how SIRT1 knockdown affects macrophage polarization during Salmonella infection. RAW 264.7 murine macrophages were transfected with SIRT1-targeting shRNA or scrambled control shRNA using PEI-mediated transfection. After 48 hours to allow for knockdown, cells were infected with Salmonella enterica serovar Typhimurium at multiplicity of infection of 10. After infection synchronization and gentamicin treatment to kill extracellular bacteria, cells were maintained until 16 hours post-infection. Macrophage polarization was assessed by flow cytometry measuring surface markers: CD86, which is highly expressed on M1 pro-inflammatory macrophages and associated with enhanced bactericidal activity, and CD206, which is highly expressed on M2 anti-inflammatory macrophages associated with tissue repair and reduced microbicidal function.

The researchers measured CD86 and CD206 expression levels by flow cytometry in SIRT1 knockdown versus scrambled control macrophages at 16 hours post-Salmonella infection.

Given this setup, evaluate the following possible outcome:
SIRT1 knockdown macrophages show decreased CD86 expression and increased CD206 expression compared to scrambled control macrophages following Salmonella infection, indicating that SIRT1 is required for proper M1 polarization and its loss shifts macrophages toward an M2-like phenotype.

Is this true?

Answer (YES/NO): NO